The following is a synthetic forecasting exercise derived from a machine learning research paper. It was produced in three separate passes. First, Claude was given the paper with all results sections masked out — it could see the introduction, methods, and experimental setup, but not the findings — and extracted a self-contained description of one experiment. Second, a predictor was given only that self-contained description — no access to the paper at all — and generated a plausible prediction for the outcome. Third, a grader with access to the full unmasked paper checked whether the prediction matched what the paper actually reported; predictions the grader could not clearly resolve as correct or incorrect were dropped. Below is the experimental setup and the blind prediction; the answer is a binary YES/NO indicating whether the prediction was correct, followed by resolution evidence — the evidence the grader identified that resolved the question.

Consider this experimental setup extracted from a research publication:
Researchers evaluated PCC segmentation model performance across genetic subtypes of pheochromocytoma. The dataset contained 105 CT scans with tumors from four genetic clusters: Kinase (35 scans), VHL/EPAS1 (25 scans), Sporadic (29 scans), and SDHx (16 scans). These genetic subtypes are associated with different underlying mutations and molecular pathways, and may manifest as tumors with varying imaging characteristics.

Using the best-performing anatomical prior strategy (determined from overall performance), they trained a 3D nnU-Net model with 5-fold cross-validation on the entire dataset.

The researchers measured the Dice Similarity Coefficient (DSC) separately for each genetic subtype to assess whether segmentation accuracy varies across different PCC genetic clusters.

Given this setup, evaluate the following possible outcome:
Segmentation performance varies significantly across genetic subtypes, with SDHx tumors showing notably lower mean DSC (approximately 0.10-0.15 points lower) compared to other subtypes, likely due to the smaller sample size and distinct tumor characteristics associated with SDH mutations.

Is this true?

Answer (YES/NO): NO